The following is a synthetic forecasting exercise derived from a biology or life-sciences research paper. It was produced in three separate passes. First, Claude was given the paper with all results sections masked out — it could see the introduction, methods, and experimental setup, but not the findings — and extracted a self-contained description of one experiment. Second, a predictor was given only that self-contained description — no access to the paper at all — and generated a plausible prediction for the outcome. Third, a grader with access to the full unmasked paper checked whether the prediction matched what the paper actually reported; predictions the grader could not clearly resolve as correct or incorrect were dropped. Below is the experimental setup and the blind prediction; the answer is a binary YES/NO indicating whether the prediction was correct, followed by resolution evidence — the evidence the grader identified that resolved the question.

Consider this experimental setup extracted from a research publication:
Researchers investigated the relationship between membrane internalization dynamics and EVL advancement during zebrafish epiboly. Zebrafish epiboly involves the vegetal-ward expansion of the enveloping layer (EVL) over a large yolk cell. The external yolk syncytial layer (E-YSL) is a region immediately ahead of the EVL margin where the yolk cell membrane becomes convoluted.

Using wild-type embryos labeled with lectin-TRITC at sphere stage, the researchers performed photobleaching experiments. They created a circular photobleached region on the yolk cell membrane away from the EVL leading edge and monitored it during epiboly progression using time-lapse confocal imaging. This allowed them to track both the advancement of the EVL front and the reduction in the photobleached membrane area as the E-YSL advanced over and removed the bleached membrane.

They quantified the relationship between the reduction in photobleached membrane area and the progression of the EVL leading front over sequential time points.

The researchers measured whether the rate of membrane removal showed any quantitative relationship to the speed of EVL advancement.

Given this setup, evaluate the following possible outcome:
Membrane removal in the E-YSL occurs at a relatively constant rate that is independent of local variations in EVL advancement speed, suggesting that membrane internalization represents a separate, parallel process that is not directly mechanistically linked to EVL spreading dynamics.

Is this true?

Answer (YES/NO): NO